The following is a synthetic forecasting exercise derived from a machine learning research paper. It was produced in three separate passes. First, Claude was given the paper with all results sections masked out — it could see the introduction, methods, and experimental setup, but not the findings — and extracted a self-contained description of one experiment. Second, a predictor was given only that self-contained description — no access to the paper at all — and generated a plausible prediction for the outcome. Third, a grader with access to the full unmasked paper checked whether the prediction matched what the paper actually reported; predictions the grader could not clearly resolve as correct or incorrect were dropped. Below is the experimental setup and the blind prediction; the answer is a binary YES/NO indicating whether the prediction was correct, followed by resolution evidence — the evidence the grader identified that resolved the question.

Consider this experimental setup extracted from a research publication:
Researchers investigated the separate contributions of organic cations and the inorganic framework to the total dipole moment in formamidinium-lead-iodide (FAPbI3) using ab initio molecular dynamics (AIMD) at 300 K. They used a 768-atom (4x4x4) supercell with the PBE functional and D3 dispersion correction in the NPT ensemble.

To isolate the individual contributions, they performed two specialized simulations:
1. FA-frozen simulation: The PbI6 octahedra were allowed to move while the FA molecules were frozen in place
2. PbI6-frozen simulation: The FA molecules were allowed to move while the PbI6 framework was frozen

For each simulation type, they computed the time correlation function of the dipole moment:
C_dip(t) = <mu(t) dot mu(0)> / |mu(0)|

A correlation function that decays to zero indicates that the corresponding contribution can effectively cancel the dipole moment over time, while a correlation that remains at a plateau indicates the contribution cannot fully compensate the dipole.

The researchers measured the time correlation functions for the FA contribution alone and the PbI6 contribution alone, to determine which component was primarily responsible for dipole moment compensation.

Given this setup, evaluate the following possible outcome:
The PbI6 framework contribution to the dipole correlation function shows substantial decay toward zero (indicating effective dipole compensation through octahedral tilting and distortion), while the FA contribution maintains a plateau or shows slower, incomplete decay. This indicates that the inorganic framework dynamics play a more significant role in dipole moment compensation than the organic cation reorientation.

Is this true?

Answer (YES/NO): YES